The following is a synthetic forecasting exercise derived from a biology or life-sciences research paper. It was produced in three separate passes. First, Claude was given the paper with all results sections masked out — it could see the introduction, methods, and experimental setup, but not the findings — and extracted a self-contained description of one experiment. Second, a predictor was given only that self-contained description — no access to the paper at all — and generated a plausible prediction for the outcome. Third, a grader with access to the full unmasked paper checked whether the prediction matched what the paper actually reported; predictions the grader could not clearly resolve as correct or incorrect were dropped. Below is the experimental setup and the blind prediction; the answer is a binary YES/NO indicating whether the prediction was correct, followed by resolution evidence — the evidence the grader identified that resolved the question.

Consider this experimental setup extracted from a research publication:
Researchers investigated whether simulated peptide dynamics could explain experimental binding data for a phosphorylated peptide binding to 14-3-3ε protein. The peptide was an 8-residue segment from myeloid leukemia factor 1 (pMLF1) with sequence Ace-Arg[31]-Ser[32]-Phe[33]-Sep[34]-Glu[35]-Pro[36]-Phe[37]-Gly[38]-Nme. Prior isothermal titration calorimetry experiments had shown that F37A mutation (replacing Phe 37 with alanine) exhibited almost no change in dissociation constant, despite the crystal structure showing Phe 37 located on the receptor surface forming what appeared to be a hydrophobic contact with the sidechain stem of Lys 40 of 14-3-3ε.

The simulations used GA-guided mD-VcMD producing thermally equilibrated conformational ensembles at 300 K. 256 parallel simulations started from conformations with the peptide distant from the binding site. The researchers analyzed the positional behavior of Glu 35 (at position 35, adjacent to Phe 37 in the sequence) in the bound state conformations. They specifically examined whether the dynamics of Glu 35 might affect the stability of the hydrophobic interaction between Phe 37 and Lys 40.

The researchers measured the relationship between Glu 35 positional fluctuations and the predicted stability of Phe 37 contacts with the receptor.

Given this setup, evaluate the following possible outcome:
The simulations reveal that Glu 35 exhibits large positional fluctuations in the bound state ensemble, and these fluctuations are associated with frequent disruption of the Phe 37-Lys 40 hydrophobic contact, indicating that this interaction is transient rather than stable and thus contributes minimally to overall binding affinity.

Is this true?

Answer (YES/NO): YES